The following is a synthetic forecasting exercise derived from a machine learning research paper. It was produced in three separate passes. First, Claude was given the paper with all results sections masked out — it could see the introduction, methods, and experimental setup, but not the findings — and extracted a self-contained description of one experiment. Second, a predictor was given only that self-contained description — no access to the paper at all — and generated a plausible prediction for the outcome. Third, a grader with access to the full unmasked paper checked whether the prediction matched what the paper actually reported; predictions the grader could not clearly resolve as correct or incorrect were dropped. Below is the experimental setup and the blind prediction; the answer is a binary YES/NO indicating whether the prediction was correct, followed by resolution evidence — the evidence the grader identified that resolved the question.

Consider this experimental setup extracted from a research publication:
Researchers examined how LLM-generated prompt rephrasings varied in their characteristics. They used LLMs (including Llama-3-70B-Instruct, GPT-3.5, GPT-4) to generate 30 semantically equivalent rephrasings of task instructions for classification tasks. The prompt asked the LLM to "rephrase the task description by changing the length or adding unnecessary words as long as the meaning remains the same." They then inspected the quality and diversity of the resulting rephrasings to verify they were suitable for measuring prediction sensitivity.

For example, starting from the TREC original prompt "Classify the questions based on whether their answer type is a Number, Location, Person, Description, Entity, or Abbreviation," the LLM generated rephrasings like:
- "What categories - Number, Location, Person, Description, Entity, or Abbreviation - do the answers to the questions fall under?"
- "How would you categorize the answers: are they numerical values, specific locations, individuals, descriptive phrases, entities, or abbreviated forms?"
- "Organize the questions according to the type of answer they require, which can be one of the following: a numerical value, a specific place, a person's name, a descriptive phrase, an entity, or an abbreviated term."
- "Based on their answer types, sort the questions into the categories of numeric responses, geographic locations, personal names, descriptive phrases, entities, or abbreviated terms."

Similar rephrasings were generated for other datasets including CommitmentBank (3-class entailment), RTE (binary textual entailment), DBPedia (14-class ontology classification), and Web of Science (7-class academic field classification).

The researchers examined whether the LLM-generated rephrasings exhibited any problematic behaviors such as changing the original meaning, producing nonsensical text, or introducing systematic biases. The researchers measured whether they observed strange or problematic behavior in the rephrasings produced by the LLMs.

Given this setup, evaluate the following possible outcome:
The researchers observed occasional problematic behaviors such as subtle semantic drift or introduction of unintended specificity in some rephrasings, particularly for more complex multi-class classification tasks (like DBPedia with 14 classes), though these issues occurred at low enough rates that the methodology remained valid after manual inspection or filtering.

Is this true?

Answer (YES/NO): NO